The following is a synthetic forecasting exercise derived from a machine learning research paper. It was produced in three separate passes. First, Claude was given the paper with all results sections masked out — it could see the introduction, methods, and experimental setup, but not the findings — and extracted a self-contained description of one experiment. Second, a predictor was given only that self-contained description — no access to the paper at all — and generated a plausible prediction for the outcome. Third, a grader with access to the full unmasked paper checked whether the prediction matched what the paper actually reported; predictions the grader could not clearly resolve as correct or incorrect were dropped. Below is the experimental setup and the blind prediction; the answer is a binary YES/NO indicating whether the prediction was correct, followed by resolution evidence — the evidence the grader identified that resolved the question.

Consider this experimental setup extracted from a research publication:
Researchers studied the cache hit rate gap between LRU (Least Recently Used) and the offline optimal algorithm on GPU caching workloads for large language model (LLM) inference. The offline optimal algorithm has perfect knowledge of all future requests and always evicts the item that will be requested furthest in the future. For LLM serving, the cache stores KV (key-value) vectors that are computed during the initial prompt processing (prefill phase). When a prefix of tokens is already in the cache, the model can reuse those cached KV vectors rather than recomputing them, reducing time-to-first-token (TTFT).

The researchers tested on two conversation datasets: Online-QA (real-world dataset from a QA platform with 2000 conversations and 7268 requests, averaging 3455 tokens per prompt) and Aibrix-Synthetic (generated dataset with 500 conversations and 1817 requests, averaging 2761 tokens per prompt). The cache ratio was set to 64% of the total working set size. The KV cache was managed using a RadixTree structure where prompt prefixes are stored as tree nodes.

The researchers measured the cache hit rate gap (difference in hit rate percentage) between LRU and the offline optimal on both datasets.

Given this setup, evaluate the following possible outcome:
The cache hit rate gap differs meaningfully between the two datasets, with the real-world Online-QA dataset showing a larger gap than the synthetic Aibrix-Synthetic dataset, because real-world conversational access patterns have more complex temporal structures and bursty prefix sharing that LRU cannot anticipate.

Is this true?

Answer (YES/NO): YES